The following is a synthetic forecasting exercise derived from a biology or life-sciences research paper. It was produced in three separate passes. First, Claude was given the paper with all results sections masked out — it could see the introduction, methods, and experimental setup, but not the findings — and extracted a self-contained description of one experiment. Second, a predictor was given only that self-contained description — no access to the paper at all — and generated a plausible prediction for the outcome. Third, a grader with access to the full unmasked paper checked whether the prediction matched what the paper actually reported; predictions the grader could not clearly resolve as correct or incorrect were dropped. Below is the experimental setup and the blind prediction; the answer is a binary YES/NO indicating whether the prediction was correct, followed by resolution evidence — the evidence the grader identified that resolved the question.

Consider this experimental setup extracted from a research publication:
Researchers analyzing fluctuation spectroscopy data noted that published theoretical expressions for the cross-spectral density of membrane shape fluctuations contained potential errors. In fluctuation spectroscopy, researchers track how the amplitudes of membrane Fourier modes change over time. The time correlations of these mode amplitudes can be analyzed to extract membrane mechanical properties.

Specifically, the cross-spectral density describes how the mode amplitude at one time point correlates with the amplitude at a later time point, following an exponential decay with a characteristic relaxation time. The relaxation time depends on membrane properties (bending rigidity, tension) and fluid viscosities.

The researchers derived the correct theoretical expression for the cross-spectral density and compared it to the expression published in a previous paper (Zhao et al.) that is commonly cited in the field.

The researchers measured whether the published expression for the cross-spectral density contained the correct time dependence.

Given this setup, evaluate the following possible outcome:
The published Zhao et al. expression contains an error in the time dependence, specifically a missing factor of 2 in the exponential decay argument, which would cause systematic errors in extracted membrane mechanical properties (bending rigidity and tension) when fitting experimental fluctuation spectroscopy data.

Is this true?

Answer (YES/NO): YES